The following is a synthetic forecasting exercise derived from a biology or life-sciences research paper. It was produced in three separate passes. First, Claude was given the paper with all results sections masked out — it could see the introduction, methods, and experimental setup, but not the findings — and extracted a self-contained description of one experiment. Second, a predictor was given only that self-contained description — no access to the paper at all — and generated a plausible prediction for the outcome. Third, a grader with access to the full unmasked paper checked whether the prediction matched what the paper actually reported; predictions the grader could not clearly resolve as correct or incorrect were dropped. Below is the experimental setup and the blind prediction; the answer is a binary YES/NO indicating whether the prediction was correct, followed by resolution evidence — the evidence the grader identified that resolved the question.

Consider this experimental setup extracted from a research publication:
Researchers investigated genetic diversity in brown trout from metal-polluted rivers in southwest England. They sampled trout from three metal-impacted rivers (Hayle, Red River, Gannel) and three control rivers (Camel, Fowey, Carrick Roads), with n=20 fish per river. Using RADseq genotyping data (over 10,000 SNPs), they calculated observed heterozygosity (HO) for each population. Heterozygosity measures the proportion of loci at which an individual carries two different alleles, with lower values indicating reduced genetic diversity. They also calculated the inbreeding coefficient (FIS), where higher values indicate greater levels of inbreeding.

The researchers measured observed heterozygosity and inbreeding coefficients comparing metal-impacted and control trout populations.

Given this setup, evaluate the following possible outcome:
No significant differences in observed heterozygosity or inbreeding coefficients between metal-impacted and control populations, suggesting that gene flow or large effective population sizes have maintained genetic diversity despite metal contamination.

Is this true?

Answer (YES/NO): NO